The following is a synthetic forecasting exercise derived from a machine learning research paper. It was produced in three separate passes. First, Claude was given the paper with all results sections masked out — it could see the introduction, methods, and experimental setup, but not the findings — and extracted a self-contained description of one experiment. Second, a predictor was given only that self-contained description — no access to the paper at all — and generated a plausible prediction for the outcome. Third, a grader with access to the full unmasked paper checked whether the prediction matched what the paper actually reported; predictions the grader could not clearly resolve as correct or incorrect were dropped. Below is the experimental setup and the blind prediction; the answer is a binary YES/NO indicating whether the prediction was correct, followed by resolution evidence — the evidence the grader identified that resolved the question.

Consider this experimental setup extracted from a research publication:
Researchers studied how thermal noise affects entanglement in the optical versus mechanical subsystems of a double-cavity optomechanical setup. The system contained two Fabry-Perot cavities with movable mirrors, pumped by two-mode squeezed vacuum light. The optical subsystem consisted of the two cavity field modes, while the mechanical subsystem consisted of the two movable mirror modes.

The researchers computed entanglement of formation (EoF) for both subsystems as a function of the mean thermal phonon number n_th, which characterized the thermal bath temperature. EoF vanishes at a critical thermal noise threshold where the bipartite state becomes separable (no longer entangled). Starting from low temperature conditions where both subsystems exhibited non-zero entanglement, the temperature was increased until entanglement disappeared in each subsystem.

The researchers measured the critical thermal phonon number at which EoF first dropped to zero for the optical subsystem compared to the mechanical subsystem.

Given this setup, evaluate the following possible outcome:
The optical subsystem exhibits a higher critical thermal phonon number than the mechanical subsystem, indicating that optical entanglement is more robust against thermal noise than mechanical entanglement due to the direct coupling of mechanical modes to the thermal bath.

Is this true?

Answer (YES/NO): YES